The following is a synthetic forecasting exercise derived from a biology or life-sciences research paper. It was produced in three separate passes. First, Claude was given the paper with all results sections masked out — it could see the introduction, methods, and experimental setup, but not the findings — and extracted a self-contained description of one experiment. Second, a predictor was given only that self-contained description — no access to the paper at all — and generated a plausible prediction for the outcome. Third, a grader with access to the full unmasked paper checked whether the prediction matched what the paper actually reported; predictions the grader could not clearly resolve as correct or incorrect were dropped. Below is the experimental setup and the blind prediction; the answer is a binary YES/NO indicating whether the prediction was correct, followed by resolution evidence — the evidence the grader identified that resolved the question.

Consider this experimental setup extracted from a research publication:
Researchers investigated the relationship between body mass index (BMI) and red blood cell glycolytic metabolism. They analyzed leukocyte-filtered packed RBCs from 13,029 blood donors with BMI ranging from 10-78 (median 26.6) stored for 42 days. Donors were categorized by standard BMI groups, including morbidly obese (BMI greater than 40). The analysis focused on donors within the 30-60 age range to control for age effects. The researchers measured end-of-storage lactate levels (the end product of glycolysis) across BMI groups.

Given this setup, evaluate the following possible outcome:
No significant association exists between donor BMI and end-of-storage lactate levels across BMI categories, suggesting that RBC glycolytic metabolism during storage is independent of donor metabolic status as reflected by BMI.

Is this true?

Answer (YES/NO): NO